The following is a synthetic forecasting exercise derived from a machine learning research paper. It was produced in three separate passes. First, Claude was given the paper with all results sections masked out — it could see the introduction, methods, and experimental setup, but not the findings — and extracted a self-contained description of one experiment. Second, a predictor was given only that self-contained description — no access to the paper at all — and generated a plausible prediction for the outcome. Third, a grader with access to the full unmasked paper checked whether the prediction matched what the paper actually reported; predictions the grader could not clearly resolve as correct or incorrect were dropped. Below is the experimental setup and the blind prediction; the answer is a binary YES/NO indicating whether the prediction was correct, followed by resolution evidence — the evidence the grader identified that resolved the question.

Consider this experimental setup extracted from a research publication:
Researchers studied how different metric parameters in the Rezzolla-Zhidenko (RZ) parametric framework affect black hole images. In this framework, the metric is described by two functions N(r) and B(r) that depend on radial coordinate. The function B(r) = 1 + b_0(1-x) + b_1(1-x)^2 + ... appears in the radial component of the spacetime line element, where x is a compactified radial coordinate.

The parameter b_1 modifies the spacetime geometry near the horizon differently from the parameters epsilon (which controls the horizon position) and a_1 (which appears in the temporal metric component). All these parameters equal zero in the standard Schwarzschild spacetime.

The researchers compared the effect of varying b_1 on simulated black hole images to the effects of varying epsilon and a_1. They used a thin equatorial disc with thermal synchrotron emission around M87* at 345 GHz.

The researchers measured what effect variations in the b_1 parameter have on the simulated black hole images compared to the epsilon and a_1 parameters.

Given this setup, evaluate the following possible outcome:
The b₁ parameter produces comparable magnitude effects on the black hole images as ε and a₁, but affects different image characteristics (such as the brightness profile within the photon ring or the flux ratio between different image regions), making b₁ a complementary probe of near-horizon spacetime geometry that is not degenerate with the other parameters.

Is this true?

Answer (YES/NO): NO